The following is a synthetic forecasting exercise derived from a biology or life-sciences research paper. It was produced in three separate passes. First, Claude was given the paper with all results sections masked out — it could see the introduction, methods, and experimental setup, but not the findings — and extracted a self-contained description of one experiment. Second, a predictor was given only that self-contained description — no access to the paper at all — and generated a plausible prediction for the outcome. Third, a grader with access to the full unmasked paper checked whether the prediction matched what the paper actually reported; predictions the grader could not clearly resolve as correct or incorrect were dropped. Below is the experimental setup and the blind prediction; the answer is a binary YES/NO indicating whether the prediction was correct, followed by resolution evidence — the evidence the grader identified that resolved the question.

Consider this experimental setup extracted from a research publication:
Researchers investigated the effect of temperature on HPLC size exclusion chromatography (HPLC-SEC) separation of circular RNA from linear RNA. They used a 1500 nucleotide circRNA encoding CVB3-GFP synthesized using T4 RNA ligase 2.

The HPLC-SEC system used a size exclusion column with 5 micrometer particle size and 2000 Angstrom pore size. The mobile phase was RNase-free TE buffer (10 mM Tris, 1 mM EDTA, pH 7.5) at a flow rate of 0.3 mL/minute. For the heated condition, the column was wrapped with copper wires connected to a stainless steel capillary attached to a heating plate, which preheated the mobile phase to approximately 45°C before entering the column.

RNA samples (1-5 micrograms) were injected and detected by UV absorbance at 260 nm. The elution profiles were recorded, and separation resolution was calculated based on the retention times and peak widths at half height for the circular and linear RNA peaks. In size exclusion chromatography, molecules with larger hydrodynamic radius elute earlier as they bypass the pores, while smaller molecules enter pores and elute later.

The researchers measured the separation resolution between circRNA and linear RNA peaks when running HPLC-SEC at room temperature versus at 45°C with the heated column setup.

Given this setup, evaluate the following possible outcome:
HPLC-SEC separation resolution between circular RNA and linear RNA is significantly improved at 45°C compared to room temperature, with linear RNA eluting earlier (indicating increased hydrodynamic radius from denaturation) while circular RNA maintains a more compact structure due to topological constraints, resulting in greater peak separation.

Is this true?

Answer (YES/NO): YES